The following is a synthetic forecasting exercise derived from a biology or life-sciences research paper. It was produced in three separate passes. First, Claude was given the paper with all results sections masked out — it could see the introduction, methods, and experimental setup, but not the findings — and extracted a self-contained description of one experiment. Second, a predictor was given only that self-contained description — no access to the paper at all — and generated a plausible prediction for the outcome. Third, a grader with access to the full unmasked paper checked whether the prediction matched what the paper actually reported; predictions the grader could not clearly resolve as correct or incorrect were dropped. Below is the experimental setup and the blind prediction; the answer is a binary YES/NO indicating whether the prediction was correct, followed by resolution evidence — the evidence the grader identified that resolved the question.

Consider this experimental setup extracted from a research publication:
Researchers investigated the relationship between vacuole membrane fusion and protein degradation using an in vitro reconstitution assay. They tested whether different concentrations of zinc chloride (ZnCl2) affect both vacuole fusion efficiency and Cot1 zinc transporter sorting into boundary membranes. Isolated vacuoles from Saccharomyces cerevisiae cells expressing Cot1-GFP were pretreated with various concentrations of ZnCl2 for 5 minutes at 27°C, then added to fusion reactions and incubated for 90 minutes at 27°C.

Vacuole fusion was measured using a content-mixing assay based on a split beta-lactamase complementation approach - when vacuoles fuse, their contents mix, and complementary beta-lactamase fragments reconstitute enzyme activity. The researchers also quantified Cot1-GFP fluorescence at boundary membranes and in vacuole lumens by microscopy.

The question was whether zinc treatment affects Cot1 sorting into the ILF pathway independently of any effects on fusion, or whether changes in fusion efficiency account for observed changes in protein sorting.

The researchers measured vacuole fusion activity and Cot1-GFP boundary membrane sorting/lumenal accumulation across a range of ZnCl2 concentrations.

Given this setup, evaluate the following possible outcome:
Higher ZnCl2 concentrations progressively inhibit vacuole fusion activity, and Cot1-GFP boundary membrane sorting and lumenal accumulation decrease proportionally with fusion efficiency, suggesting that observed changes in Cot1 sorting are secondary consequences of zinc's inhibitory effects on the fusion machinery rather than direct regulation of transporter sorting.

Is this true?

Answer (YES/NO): NO